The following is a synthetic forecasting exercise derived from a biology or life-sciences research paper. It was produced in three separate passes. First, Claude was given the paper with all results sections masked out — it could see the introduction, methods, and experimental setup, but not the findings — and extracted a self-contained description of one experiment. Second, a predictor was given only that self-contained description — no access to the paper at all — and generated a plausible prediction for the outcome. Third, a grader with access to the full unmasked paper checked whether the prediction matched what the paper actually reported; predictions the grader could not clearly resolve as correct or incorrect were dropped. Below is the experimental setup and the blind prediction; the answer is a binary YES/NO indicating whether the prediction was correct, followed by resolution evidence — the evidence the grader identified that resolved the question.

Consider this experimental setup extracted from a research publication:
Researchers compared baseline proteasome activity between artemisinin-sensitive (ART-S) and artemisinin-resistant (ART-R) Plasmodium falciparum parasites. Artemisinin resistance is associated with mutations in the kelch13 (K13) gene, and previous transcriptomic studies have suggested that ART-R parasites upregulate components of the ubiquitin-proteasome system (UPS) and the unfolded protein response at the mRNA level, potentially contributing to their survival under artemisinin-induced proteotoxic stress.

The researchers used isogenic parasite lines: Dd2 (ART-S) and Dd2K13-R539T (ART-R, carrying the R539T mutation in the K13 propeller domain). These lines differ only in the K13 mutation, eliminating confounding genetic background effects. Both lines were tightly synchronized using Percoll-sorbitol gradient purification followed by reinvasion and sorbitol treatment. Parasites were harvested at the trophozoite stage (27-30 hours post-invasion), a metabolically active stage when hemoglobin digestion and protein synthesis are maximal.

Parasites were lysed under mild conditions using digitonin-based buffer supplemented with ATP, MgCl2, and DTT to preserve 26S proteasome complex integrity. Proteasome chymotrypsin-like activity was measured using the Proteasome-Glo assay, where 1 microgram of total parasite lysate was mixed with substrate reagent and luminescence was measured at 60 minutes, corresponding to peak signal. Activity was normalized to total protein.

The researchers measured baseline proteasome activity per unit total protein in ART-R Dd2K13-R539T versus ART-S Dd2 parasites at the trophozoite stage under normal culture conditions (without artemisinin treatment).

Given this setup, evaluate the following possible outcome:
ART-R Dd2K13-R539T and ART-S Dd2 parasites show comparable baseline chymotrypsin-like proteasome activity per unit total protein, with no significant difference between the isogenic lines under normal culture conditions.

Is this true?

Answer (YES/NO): YES